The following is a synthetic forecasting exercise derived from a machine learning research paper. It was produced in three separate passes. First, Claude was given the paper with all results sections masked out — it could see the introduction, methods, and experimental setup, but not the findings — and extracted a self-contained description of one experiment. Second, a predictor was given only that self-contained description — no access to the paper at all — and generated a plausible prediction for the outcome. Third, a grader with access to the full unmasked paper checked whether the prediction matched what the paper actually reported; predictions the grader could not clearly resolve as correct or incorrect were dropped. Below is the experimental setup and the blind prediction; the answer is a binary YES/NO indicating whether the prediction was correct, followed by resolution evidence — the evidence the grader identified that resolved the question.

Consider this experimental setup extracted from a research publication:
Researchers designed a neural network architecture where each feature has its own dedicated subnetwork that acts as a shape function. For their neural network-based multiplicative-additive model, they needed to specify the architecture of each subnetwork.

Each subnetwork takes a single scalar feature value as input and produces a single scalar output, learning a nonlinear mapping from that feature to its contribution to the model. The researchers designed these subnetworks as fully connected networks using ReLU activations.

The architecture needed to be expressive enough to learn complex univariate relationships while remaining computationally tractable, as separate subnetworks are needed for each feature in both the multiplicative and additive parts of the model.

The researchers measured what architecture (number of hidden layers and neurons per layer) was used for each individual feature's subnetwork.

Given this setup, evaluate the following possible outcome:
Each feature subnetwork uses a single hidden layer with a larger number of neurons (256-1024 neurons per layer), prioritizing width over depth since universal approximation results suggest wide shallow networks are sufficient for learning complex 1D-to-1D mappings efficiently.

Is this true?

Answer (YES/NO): NO